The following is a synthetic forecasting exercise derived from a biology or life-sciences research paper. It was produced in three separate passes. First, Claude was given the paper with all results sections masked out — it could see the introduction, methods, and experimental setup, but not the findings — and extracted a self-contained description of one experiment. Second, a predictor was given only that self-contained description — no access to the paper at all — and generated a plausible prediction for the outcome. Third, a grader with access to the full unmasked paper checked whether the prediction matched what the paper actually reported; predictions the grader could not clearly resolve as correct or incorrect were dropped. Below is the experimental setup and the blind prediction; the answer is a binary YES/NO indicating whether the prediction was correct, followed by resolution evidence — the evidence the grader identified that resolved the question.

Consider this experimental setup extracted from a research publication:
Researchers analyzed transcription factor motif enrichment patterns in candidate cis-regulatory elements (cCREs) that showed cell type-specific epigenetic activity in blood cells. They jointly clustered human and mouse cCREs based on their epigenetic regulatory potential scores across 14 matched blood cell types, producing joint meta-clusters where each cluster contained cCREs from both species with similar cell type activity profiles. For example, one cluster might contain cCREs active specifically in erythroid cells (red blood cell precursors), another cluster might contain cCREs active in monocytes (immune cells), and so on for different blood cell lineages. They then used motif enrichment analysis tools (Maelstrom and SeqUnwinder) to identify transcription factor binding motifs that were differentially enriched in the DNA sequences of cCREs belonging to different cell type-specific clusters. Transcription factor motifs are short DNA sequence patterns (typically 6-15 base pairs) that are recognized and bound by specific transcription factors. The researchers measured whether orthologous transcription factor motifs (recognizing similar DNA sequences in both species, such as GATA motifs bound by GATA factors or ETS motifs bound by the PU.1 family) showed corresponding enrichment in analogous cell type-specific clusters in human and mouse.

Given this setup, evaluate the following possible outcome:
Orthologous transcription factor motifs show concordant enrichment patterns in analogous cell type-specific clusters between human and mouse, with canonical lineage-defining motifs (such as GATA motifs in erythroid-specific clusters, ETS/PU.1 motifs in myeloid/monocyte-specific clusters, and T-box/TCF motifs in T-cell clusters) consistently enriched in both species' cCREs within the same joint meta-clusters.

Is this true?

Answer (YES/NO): YES